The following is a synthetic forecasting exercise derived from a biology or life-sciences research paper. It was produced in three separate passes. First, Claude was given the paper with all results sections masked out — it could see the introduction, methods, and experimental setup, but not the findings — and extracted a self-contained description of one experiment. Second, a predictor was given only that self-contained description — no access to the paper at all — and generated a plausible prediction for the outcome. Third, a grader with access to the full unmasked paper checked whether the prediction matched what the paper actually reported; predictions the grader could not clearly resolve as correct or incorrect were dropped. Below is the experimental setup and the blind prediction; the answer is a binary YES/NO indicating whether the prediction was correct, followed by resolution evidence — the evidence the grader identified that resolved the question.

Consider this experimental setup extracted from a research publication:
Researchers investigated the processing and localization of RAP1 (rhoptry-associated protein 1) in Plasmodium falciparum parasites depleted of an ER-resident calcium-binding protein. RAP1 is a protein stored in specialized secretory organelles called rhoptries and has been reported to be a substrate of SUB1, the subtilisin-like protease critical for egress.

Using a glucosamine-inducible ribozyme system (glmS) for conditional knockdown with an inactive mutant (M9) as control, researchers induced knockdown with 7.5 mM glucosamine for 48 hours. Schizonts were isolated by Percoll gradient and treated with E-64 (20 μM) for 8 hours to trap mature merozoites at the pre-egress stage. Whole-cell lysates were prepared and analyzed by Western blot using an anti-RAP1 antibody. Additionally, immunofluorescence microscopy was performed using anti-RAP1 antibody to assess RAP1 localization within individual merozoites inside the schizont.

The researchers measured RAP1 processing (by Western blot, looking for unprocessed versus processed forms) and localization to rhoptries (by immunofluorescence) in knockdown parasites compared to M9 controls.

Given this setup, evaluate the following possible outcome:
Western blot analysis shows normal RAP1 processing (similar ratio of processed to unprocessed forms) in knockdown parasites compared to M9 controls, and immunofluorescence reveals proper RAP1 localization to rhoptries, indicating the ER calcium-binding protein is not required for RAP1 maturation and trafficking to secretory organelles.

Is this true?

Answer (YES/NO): YES